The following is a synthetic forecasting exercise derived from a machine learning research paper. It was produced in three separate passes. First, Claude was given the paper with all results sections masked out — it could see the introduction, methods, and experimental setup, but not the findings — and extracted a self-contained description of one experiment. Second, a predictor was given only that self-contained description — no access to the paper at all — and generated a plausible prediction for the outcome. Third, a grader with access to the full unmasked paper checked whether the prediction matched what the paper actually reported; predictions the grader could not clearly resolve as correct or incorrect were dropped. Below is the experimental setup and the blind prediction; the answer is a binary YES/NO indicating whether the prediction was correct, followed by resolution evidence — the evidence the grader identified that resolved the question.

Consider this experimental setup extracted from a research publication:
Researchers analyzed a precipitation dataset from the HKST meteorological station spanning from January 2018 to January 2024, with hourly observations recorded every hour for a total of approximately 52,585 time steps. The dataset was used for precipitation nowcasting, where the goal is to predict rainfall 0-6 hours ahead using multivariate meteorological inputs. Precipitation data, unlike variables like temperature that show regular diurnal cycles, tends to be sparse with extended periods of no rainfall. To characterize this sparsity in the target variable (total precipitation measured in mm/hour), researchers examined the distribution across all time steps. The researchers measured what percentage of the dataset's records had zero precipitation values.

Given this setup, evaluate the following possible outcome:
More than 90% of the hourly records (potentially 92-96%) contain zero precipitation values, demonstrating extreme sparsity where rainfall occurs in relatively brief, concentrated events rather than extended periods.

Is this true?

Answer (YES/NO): NO